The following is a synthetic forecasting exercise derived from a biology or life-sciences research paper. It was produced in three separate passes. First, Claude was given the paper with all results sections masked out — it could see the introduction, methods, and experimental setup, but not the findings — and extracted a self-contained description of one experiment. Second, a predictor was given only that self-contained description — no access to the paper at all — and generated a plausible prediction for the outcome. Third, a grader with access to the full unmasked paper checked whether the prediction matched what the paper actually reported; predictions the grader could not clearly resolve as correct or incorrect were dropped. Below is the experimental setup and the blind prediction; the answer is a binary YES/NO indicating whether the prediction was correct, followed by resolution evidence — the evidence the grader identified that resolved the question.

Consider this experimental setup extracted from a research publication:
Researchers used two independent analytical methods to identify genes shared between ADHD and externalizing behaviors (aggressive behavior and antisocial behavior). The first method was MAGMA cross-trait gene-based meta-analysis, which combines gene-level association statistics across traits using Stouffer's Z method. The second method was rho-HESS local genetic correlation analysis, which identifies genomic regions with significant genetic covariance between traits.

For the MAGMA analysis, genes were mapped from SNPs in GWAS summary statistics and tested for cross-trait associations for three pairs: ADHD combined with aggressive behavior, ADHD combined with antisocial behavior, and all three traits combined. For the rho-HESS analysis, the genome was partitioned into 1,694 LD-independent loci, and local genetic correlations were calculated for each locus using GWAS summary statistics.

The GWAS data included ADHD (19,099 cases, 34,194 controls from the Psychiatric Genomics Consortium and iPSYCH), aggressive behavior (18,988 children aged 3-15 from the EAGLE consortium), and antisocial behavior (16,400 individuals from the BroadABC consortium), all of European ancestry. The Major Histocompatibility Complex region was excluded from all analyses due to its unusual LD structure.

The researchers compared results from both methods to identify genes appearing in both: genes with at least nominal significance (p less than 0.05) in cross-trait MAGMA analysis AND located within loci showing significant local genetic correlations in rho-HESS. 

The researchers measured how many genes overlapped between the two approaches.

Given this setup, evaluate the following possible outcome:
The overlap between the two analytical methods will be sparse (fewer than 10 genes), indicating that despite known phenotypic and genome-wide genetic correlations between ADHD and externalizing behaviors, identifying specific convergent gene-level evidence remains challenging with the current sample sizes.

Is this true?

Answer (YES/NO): NO